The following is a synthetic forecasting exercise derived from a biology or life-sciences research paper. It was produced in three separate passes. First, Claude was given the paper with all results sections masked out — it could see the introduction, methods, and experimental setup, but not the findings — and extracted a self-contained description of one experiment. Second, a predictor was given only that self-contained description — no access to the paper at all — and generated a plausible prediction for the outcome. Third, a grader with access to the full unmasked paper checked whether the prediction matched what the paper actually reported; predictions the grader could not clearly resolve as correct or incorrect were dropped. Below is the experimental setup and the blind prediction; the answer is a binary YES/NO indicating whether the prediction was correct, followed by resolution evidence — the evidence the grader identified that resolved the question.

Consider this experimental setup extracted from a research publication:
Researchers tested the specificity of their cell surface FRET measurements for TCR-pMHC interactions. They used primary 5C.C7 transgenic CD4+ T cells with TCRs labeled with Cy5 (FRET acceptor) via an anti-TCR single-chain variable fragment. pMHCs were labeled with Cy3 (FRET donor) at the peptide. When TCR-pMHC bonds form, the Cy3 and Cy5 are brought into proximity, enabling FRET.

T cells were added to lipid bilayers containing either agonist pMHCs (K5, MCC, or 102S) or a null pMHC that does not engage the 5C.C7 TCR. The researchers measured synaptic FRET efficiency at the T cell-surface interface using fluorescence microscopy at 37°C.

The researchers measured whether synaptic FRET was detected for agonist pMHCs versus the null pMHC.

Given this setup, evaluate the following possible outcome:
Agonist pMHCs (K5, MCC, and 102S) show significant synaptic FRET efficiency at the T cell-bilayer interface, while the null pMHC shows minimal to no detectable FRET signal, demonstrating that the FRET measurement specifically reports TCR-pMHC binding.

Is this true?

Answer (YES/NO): YES